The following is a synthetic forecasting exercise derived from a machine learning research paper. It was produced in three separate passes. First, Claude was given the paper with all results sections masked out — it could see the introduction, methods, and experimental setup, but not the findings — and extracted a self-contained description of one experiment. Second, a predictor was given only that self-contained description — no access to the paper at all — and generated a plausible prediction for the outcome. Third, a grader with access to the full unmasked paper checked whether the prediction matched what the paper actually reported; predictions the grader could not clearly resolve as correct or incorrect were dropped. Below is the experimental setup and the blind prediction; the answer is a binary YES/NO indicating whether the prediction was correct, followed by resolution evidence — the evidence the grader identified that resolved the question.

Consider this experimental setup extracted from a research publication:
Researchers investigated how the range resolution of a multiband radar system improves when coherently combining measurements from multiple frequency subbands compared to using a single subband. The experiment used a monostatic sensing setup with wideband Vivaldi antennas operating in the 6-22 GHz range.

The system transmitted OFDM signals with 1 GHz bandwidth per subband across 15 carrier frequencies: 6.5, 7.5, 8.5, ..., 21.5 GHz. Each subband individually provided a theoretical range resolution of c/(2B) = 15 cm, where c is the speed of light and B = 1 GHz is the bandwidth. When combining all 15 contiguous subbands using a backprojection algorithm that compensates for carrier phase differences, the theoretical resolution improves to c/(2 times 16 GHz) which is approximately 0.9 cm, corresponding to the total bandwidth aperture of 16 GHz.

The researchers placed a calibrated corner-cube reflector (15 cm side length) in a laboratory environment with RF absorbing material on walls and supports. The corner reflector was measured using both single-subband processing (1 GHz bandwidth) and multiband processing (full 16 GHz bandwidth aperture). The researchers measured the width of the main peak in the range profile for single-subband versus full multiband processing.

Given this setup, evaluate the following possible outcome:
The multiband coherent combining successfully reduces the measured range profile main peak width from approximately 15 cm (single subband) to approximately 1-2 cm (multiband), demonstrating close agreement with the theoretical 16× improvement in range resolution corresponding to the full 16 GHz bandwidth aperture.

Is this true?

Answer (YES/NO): NO